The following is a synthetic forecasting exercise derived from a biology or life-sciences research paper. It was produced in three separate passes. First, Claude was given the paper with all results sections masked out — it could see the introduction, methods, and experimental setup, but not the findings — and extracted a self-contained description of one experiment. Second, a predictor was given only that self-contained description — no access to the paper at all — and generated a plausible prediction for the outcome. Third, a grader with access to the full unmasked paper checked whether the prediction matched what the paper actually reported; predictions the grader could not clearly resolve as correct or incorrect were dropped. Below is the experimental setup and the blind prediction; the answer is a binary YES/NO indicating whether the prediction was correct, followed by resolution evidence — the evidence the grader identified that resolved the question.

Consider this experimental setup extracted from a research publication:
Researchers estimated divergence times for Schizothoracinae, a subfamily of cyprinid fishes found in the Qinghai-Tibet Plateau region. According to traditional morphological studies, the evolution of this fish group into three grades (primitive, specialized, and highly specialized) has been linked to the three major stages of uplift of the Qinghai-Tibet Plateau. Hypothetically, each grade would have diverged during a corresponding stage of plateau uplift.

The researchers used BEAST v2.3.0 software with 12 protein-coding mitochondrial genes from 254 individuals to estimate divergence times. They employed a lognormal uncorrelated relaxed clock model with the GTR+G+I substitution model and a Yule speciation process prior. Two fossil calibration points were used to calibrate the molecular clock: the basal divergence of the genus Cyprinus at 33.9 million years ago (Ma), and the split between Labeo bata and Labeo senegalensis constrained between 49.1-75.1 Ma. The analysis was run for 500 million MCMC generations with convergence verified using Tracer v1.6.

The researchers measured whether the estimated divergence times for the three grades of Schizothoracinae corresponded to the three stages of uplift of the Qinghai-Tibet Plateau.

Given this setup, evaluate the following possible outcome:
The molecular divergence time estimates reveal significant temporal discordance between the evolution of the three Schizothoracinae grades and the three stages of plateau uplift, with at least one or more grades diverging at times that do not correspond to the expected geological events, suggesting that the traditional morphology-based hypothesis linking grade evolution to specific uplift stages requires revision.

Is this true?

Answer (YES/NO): YES